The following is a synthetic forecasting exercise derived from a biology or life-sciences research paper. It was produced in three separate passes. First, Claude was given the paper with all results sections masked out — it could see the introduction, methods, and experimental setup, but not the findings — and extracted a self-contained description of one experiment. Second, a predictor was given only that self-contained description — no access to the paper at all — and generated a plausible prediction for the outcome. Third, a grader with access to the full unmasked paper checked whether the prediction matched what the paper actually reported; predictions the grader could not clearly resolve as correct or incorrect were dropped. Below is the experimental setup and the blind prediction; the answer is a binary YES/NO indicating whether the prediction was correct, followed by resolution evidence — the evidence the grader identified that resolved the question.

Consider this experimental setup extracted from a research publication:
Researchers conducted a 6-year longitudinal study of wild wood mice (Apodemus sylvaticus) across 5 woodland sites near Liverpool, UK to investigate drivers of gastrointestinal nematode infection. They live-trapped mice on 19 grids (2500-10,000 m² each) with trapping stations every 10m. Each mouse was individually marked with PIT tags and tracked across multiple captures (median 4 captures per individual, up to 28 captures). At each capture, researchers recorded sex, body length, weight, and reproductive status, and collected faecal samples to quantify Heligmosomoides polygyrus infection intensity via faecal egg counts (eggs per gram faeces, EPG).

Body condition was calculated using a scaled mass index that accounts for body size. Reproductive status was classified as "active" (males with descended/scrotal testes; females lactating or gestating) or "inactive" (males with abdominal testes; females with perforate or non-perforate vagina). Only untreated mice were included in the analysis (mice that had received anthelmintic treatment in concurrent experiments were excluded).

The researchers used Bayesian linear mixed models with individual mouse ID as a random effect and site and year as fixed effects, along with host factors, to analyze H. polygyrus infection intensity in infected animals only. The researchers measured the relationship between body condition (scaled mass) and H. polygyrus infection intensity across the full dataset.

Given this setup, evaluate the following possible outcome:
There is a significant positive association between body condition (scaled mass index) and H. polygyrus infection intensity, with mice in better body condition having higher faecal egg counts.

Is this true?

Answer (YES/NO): NO